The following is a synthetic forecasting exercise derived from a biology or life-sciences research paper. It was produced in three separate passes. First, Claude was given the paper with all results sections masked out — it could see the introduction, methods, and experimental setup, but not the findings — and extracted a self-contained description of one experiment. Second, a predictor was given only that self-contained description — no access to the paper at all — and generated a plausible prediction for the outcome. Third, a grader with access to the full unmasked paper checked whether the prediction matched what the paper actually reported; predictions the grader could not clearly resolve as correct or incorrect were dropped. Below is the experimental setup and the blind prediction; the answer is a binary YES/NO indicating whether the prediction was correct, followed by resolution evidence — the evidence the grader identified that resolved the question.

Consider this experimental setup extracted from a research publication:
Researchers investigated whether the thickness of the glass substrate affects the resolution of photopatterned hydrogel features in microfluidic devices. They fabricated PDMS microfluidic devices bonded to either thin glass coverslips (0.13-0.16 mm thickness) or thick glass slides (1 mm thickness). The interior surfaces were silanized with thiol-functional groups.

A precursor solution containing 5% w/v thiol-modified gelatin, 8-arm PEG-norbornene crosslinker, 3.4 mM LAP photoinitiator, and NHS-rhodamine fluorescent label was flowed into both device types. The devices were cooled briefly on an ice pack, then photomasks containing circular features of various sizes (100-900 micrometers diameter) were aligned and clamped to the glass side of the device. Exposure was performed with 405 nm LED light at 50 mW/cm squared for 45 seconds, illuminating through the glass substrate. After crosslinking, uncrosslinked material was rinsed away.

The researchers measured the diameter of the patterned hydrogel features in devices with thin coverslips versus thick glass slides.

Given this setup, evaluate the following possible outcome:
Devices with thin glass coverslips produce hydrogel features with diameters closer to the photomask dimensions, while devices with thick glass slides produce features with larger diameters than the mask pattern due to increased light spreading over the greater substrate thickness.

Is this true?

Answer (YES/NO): YES